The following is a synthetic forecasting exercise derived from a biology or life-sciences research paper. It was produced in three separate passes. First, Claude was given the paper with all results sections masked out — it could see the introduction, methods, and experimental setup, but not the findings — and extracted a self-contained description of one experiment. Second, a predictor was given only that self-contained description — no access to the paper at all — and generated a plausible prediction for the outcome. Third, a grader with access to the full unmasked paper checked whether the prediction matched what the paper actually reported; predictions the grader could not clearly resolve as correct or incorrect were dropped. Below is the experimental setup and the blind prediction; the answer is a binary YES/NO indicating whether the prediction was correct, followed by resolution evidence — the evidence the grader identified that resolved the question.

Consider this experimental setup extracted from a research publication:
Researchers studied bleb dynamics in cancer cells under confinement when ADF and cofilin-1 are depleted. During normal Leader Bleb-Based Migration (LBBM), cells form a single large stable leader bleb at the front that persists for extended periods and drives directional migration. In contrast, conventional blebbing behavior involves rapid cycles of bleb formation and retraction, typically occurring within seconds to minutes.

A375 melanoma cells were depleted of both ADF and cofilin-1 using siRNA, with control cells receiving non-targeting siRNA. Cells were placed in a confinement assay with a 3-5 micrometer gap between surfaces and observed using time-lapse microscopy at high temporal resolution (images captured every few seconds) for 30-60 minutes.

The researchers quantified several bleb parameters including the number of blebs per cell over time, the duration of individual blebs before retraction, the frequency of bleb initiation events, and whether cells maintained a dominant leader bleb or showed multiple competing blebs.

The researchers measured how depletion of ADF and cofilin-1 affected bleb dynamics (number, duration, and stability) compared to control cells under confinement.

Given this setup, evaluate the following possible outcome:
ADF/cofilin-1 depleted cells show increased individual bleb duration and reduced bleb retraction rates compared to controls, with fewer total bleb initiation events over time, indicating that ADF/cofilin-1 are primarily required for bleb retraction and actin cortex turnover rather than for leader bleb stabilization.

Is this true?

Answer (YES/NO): YES